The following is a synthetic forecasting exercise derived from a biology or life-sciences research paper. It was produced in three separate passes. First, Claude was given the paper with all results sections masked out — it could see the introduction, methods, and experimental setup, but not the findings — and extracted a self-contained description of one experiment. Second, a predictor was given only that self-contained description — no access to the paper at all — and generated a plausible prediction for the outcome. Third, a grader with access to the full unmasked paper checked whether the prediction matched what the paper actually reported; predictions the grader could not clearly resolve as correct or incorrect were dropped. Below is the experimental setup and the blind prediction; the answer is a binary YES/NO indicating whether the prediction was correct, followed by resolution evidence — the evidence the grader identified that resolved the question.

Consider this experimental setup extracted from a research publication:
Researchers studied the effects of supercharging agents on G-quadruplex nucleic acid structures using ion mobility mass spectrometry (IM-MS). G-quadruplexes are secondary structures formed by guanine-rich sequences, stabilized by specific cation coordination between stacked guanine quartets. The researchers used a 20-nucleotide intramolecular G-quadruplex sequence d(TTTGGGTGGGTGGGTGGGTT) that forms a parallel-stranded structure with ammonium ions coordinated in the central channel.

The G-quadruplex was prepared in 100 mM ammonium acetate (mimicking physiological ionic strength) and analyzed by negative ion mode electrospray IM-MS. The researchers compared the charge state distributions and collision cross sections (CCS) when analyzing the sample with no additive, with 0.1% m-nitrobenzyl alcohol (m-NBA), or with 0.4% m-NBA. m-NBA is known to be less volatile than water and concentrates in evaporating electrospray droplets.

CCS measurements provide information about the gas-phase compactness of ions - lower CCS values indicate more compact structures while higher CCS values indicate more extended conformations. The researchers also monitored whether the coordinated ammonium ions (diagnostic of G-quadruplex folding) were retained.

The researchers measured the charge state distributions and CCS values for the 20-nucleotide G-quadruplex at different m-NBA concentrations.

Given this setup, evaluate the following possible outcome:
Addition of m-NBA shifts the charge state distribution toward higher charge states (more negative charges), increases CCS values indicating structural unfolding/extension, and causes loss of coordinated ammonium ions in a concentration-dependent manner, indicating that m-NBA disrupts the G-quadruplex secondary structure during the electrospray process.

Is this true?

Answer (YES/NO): NO